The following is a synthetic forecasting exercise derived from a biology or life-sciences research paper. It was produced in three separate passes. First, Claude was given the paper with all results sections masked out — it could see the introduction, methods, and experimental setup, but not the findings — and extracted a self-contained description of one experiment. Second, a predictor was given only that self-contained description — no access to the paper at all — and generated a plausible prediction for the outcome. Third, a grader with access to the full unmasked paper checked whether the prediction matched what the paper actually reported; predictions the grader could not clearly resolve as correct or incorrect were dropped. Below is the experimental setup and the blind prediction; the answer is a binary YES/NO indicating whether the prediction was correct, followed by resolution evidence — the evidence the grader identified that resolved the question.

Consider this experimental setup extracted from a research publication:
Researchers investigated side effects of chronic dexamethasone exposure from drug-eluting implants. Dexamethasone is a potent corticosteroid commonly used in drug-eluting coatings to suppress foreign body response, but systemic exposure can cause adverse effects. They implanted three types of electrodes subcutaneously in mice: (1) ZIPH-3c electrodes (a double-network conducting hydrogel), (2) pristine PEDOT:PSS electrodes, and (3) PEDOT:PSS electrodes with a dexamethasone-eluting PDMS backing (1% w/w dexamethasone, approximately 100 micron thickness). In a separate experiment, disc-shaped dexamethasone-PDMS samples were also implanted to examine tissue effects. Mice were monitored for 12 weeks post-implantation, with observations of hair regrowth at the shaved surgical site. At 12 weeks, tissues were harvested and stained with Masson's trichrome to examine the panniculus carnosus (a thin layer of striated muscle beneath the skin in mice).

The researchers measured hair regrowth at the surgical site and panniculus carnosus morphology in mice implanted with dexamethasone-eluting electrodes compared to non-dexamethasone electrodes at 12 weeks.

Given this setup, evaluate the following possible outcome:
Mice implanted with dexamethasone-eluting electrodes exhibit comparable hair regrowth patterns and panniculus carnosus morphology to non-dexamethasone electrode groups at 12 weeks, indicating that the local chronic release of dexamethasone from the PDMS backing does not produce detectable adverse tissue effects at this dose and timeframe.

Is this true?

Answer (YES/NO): NO